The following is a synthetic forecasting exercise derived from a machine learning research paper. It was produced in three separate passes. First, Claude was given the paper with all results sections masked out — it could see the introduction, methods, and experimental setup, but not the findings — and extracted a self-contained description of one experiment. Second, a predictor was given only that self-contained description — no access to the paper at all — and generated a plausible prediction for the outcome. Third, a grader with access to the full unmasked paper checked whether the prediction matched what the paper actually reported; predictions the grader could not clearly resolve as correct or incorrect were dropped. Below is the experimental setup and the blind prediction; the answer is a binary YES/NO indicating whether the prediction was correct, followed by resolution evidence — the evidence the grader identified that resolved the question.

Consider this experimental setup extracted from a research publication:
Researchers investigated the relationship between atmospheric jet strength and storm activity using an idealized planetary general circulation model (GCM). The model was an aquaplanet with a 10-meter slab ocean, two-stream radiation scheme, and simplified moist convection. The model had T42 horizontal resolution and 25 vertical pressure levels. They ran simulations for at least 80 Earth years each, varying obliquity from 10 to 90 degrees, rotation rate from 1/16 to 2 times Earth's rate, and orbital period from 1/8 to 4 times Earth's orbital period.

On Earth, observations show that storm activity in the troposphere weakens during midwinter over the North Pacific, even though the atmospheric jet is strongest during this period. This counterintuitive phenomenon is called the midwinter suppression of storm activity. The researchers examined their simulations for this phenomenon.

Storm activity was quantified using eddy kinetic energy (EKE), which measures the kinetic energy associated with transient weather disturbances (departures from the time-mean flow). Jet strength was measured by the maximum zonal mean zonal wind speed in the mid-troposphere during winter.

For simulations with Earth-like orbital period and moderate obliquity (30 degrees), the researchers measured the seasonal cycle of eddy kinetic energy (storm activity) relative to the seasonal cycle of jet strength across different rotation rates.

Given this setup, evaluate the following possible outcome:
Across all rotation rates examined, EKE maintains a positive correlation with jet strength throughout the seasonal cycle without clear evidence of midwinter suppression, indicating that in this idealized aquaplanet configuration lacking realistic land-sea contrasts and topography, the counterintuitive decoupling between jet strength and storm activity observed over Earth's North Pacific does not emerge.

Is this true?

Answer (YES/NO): NO